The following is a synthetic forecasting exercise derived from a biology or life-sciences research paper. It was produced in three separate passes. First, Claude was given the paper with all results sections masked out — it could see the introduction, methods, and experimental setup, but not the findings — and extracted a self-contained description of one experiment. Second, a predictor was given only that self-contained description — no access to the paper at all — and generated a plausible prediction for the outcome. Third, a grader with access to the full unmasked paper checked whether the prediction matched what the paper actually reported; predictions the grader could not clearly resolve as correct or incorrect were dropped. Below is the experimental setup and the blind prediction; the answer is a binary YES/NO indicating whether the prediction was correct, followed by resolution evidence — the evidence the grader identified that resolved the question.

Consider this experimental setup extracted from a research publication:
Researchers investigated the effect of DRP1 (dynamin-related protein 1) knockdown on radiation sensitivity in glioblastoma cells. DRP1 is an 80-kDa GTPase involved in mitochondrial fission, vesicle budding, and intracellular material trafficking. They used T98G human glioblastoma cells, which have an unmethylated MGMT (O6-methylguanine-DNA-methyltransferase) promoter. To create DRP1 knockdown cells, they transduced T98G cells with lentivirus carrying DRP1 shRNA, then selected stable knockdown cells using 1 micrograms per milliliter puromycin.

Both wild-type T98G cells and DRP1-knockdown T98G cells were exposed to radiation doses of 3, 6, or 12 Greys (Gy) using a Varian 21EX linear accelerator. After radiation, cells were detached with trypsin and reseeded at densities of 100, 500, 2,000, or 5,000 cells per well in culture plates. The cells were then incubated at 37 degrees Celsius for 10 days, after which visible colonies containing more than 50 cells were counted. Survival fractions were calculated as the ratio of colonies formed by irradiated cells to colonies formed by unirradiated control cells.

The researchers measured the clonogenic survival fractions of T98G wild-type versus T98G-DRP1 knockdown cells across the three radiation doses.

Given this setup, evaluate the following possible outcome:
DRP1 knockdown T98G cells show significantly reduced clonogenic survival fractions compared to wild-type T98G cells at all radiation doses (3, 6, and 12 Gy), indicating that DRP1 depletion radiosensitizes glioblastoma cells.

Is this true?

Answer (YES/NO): YES